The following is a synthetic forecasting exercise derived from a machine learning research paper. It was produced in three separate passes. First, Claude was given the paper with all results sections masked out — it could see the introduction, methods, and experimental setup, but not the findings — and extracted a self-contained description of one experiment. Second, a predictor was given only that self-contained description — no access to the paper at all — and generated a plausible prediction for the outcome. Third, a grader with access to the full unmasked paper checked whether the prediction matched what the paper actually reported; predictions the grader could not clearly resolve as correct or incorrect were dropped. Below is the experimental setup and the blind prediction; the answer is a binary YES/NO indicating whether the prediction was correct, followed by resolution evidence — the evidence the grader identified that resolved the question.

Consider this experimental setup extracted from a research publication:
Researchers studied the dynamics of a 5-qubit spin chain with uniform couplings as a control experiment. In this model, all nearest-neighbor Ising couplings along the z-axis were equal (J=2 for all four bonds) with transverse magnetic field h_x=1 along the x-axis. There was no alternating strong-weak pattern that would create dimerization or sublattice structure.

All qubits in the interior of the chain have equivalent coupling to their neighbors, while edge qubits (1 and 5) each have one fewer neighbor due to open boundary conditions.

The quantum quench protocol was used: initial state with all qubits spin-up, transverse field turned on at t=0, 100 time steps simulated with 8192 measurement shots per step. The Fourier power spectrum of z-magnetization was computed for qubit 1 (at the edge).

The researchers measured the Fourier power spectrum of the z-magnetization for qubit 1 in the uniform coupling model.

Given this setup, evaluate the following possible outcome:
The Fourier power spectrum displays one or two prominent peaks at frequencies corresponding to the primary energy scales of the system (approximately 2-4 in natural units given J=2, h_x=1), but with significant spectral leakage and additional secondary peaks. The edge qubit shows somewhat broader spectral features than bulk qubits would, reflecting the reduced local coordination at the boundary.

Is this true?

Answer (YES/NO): NO